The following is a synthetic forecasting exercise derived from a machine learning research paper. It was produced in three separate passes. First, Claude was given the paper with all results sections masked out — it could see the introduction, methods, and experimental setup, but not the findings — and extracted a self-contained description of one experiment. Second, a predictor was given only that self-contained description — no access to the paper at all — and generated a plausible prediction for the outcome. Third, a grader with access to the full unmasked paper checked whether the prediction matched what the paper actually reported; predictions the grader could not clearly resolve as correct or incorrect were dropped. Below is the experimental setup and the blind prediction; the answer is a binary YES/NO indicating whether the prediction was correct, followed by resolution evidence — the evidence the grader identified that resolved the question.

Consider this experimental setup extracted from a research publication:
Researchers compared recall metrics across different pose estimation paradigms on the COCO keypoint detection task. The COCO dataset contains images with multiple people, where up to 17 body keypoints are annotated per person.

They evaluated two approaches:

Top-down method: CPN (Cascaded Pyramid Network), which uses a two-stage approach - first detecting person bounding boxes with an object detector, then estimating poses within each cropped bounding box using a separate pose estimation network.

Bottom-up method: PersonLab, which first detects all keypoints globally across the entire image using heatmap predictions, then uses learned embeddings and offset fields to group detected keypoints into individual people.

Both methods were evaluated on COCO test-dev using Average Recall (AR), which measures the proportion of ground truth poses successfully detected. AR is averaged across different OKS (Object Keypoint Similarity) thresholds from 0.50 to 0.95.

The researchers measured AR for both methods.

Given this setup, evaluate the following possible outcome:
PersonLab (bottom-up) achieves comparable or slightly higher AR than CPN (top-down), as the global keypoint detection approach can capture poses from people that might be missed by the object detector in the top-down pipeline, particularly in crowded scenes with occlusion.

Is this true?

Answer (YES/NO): NO